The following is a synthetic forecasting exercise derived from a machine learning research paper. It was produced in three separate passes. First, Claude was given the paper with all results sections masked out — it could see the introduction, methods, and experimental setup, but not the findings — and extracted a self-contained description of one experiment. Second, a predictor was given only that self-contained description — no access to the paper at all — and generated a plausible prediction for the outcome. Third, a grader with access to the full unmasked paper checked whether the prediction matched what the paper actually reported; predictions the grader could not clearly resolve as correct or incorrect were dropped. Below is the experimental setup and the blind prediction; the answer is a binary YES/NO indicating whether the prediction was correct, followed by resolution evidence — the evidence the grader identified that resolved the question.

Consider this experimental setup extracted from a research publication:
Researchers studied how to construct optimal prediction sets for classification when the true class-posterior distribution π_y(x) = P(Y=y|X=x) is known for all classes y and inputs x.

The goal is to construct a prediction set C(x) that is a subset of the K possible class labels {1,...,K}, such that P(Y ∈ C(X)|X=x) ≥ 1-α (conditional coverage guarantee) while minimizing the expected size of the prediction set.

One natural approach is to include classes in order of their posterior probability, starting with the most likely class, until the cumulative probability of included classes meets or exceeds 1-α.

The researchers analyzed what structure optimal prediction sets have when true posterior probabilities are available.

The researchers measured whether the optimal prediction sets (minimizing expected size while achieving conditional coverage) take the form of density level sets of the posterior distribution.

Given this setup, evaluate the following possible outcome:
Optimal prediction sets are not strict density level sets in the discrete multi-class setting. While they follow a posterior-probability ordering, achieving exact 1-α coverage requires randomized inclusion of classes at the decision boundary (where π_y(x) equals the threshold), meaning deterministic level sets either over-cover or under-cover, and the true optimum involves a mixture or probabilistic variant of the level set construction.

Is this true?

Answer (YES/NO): NO